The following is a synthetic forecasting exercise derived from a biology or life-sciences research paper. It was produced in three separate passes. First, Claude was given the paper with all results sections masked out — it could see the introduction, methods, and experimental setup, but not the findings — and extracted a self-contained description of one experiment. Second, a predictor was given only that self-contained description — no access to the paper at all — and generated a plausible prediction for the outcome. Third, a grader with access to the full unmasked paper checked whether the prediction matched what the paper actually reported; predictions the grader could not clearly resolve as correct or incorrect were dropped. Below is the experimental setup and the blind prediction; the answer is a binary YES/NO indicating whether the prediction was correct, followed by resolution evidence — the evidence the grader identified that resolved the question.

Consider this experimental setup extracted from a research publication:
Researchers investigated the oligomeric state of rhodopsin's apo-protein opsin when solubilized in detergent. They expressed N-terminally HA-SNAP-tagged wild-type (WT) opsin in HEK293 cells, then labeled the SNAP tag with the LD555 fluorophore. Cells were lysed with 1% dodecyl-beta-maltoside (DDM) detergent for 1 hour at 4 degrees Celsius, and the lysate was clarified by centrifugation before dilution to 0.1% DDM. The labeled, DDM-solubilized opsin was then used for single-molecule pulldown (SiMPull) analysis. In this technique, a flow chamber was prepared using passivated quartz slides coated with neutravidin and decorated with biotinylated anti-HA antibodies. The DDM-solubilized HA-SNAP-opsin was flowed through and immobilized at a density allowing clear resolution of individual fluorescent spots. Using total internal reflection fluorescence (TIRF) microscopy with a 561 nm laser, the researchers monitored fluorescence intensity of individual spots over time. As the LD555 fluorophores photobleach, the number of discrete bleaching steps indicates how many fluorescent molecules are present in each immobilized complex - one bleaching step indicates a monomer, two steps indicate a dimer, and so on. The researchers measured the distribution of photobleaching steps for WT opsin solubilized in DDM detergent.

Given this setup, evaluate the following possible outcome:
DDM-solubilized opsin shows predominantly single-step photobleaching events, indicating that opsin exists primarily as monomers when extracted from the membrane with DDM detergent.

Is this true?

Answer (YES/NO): YES